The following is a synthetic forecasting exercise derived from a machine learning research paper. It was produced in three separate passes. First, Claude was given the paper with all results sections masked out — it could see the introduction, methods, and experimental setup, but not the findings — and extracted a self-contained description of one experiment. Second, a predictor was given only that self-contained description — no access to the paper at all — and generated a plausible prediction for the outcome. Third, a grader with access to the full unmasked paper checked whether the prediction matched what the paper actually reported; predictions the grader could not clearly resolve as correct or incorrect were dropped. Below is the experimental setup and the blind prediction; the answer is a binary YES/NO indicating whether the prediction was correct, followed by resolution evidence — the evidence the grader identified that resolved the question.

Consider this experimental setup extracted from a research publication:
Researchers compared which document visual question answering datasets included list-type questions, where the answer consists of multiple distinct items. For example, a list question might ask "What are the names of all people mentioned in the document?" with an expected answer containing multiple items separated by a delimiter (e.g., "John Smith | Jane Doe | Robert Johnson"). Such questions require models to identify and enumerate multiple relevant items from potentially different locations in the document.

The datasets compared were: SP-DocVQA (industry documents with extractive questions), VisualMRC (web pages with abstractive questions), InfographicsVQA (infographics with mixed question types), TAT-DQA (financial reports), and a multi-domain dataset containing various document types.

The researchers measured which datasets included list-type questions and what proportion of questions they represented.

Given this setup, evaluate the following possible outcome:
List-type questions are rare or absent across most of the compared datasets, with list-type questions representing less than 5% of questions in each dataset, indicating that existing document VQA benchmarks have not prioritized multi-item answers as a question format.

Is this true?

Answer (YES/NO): NO